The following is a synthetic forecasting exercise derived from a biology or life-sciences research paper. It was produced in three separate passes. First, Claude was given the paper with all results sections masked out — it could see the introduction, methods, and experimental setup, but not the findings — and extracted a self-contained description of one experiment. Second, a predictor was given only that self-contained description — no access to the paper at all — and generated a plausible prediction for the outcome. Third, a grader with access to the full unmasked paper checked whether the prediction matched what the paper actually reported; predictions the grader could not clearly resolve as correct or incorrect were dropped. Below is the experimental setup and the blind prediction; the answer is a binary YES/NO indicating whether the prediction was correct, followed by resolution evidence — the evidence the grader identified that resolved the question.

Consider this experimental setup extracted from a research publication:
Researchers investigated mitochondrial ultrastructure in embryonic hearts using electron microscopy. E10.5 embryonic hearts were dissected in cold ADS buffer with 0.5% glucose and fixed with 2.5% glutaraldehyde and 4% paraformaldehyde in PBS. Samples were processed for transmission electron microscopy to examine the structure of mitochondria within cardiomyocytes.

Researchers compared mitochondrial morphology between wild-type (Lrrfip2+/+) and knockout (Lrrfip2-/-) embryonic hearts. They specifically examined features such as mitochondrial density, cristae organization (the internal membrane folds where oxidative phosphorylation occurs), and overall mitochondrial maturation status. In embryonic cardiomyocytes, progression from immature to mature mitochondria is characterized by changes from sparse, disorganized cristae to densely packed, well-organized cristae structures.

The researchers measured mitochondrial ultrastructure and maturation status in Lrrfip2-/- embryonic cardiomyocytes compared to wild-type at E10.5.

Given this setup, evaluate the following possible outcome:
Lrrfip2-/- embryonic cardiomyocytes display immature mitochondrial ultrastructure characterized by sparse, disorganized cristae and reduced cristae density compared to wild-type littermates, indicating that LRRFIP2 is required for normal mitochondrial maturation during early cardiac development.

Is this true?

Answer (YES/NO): NO